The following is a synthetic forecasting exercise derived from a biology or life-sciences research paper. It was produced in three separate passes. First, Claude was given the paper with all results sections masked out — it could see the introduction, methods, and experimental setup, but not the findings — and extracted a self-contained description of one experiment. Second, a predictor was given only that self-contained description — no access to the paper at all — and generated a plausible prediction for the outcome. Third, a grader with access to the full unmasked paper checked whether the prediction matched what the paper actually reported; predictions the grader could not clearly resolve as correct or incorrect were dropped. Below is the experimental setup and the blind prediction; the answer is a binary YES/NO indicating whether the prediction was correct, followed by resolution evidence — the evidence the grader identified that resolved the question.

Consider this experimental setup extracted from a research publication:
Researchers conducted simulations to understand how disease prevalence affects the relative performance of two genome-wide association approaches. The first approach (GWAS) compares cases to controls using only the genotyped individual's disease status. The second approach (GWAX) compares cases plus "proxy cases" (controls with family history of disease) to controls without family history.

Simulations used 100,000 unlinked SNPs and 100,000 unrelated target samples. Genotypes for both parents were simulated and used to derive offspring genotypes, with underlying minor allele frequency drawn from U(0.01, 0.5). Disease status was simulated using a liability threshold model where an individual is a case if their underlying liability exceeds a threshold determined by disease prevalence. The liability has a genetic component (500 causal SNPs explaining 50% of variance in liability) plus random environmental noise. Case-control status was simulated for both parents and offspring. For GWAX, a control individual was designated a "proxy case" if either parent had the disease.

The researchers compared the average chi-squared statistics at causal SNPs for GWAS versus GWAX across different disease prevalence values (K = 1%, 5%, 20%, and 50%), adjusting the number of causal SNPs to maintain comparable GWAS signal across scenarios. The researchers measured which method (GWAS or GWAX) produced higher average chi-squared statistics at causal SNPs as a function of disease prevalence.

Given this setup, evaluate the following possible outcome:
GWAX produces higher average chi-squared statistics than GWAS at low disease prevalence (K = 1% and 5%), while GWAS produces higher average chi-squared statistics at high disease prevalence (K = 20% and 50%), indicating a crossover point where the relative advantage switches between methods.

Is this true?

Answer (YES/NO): YES